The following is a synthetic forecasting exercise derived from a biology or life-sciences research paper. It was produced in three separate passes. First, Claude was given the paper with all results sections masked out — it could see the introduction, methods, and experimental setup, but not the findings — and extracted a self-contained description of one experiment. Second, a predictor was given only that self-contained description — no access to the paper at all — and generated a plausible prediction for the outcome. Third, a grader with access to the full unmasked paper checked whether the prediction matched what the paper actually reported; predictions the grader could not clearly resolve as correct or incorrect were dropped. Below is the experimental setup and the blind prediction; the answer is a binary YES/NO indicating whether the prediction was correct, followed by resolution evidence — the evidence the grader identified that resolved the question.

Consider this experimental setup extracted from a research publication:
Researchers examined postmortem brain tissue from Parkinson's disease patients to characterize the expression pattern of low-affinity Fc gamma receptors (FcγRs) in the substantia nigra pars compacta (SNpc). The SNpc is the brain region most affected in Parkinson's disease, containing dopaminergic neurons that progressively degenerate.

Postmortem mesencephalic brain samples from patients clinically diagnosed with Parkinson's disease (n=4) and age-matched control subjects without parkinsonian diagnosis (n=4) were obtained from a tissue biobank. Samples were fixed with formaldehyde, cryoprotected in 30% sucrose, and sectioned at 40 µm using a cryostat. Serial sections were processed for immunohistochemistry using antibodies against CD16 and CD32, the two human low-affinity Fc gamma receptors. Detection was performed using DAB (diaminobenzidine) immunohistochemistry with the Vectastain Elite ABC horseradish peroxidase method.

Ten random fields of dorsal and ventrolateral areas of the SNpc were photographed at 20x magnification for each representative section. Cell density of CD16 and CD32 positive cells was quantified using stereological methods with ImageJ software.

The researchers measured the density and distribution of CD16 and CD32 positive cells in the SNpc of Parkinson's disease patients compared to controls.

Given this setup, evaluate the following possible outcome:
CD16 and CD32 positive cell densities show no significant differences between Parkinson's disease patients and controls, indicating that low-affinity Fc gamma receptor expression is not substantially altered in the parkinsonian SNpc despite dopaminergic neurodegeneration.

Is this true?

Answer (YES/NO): NO